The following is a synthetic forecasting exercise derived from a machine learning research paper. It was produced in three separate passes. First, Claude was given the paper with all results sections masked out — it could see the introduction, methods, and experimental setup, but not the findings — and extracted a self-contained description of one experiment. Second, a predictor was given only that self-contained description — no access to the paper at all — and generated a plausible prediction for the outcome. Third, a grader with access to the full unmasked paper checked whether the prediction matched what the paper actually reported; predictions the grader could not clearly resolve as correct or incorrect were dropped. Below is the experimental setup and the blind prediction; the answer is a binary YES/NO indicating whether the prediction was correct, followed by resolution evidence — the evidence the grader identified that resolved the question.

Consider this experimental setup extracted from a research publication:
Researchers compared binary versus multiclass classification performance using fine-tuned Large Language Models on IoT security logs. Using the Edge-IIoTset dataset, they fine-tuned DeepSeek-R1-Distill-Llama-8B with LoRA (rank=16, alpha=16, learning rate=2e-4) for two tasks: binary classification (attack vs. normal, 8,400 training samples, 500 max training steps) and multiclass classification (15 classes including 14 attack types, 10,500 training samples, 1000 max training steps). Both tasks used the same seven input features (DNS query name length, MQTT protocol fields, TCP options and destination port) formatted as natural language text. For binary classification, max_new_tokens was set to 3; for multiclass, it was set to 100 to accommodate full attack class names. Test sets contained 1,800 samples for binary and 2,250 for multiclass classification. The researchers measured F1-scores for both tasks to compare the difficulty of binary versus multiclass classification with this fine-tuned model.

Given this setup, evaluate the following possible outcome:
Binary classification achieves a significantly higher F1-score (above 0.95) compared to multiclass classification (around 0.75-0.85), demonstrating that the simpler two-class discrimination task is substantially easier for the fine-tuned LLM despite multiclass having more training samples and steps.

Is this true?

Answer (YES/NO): NO